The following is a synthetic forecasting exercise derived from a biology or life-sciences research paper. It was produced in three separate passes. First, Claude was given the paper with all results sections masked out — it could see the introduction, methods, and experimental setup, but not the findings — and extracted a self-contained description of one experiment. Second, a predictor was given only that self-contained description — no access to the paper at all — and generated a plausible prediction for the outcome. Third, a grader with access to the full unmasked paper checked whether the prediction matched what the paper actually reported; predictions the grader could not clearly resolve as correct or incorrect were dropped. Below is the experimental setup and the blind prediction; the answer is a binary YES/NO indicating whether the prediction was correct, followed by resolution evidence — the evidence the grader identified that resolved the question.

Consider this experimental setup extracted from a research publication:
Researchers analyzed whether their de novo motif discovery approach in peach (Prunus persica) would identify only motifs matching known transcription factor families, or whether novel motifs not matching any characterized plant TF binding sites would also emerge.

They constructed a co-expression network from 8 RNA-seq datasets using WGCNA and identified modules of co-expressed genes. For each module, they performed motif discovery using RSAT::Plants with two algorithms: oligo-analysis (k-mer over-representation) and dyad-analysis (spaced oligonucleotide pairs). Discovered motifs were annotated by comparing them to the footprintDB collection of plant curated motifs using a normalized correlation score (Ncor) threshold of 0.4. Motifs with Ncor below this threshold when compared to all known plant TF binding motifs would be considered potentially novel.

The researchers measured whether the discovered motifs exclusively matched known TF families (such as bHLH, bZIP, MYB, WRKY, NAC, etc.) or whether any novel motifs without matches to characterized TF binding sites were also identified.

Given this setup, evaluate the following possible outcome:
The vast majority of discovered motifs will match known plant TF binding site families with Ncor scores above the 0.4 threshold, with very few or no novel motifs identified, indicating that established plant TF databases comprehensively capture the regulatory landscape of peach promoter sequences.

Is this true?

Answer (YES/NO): YES